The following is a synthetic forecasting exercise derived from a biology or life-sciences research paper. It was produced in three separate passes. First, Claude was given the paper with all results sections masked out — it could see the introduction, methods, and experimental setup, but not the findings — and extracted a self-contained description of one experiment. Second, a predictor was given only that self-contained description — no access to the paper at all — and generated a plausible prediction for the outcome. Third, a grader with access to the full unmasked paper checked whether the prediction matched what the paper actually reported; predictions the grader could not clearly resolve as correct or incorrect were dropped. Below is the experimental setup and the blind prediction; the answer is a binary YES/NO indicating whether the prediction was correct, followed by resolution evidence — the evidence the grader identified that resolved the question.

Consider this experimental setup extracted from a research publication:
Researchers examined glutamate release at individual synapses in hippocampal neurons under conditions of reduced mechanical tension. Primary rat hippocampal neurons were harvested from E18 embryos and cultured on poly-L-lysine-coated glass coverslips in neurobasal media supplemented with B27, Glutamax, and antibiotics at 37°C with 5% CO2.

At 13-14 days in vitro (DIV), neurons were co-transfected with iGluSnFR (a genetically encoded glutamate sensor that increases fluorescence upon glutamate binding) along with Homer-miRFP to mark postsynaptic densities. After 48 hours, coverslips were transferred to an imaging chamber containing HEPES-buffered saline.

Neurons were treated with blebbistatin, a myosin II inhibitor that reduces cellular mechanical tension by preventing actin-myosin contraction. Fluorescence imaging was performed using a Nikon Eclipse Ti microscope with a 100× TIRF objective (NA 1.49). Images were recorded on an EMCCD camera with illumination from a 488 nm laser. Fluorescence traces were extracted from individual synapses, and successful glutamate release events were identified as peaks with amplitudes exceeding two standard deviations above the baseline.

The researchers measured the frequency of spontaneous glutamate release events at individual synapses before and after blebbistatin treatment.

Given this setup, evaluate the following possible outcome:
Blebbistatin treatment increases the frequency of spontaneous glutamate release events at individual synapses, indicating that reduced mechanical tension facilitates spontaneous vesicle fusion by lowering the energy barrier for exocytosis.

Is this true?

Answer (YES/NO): NO